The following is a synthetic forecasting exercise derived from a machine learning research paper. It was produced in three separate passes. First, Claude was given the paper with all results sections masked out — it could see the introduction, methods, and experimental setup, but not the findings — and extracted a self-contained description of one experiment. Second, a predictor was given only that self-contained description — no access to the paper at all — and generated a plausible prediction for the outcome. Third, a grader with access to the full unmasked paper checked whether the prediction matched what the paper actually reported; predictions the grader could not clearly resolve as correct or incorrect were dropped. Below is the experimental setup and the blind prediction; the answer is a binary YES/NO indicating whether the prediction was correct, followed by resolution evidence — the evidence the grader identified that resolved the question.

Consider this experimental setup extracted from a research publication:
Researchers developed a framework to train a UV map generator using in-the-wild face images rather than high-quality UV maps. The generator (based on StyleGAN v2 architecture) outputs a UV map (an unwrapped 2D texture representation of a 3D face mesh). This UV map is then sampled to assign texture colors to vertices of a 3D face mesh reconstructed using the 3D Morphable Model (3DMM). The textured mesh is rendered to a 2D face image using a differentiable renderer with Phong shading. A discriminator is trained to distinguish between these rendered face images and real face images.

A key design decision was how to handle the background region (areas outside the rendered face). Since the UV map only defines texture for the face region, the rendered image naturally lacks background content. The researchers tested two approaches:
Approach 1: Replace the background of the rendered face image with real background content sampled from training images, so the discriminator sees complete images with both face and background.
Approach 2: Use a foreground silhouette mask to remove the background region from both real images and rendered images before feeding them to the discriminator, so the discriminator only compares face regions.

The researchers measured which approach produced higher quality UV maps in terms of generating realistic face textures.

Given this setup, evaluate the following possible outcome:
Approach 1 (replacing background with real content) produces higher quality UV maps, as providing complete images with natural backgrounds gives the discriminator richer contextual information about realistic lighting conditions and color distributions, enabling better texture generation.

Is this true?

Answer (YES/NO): NO